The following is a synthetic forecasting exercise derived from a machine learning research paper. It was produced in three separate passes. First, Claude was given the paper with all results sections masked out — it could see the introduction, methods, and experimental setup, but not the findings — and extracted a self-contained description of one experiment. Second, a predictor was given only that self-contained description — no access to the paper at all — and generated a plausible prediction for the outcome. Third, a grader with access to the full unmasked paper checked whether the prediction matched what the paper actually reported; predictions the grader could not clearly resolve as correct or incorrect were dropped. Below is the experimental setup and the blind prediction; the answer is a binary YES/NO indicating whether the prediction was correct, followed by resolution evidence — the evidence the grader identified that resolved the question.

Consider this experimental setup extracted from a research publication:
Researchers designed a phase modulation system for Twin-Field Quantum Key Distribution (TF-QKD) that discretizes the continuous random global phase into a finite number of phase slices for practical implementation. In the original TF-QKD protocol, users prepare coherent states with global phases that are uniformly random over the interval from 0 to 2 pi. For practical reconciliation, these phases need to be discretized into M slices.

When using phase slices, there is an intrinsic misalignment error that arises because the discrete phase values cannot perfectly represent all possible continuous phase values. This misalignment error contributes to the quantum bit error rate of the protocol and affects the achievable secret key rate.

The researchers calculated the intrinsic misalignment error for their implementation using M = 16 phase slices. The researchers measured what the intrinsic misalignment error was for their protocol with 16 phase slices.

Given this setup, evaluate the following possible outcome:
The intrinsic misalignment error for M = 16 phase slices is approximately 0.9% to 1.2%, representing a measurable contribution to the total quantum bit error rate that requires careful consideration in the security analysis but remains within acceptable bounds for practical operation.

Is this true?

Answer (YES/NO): NO